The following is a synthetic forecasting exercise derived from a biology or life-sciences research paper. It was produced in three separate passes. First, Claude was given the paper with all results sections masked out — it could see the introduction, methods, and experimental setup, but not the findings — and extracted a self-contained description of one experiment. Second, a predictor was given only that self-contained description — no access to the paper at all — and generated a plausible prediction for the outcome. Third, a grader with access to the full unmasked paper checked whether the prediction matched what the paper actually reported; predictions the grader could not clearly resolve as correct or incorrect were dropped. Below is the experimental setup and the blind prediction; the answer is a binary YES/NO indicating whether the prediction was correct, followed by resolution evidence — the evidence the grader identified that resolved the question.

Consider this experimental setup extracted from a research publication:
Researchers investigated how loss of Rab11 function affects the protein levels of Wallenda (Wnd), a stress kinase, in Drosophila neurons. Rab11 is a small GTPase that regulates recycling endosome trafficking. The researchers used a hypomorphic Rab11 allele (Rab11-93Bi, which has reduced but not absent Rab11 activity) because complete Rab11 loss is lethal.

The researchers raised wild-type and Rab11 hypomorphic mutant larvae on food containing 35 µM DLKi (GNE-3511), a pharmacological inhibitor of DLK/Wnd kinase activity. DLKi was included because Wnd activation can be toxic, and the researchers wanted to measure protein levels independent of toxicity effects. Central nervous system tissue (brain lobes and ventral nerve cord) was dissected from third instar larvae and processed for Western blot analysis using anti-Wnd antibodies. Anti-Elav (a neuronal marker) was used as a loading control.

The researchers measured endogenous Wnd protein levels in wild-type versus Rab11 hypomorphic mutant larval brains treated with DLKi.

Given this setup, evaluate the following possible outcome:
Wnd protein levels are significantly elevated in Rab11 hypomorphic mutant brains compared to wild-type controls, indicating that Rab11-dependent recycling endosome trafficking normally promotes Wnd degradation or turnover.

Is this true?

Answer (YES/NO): YES